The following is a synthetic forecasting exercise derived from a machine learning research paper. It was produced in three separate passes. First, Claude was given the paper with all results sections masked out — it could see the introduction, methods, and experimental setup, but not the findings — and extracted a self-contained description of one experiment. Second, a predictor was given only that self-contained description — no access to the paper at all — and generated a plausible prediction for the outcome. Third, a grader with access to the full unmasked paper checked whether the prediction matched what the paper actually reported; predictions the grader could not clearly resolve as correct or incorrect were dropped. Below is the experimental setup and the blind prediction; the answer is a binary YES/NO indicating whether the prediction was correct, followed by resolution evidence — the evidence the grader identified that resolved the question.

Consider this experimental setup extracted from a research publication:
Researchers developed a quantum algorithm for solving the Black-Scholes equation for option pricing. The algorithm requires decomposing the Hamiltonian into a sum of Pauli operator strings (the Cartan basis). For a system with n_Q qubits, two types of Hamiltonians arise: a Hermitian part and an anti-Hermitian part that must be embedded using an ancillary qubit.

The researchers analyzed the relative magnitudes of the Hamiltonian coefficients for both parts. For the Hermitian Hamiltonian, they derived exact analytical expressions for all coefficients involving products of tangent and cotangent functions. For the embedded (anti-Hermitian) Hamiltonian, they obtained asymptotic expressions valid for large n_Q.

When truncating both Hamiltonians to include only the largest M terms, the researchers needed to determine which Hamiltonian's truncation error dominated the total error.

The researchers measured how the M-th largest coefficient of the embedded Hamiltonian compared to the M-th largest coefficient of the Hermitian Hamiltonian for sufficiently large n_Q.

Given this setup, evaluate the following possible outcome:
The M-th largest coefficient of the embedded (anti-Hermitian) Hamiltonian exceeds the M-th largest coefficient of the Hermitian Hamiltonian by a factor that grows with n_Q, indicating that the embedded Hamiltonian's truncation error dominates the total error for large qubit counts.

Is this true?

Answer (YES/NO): NO